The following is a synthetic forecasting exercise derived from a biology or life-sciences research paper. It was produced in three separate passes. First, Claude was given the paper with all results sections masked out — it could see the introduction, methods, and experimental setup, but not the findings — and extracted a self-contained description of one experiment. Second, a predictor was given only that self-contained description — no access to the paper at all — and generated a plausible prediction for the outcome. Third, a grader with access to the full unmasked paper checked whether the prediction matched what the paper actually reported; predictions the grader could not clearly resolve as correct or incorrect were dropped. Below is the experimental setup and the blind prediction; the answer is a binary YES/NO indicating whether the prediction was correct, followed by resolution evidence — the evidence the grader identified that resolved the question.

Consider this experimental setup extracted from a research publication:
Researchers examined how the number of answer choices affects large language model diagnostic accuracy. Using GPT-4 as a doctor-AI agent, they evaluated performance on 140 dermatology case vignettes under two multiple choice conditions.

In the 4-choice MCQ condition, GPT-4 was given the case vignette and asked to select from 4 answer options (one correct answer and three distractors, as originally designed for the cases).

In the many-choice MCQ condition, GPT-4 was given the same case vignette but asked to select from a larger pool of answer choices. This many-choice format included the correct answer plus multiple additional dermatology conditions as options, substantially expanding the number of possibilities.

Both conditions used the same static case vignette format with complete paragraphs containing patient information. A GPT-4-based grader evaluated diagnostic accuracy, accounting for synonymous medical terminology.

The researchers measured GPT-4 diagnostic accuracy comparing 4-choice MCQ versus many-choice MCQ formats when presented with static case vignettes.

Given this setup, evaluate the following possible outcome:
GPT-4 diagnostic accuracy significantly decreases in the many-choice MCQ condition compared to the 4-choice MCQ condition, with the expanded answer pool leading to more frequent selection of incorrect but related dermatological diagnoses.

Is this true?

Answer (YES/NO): NO